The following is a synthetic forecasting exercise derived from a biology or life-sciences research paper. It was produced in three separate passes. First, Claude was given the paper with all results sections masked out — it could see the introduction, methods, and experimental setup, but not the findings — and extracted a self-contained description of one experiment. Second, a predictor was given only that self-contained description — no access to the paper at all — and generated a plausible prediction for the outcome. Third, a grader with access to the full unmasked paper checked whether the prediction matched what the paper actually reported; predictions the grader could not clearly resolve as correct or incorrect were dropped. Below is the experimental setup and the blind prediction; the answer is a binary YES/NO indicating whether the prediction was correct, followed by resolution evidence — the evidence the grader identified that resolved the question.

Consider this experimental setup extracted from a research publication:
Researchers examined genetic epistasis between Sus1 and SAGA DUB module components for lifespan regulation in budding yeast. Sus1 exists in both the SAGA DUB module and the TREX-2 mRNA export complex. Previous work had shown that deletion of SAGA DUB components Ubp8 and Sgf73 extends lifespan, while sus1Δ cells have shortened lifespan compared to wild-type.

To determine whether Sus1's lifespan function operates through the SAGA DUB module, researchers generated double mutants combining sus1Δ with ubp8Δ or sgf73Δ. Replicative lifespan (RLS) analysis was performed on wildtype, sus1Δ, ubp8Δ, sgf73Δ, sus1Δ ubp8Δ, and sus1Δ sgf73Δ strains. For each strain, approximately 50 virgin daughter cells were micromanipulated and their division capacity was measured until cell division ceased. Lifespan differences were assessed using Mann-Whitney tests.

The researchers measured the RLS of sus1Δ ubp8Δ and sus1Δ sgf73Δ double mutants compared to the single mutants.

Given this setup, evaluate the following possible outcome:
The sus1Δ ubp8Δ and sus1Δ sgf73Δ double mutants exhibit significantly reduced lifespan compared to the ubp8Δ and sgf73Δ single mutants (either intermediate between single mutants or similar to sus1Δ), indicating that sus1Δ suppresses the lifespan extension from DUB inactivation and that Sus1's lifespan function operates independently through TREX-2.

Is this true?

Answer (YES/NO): YES